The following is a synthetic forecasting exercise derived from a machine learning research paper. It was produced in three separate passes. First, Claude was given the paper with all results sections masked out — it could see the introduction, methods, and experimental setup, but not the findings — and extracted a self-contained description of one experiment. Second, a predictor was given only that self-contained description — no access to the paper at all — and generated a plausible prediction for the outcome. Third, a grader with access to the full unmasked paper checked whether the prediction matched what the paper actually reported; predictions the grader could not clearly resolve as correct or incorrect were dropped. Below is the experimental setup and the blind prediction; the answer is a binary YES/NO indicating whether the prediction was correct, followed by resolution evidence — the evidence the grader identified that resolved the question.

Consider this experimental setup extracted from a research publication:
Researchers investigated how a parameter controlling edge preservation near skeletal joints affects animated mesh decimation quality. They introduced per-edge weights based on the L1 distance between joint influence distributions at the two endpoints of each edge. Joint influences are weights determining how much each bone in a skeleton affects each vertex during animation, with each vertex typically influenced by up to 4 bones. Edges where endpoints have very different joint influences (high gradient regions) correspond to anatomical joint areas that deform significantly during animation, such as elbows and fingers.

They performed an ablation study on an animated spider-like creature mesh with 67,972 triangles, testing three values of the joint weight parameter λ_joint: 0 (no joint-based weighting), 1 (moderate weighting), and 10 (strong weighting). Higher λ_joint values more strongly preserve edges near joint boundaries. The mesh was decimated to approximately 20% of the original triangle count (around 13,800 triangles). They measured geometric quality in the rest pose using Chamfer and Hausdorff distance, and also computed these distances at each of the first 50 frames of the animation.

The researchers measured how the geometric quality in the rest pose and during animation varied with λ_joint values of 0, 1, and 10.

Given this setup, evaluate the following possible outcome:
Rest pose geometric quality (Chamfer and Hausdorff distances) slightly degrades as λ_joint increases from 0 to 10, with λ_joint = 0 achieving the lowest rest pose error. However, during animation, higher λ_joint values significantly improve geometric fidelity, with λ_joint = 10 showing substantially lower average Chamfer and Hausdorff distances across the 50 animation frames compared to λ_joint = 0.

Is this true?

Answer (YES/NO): NO